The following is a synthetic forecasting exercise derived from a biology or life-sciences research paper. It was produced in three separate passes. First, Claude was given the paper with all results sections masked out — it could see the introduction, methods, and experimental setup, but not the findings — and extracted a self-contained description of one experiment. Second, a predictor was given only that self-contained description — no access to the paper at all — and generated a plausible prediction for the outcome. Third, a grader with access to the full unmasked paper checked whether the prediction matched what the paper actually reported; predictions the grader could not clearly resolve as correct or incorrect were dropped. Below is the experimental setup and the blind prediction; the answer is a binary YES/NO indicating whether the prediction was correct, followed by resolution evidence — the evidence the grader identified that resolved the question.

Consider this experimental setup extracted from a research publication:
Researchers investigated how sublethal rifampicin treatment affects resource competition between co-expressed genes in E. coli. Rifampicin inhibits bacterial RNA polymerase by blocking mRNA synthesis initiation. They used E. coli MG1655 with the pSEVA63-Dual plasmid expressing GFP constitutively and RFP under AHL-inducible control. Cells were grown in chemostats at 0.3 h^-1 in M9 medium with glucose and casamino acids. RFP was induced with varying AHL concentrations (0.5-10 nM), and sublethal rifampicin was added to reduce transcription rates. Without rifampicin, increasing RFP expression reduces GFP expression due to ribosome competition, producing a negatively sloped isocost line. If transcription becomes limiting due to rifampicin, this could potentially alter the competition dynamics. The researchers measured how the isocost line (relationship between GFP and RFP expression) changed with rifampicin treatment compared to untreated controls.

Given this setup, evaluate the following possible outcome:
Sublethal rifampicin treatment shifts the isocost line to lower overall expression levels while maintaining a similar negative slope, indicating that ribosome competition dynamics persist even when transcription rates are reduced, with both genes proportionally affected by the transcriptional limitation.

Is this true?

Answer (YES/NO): YES